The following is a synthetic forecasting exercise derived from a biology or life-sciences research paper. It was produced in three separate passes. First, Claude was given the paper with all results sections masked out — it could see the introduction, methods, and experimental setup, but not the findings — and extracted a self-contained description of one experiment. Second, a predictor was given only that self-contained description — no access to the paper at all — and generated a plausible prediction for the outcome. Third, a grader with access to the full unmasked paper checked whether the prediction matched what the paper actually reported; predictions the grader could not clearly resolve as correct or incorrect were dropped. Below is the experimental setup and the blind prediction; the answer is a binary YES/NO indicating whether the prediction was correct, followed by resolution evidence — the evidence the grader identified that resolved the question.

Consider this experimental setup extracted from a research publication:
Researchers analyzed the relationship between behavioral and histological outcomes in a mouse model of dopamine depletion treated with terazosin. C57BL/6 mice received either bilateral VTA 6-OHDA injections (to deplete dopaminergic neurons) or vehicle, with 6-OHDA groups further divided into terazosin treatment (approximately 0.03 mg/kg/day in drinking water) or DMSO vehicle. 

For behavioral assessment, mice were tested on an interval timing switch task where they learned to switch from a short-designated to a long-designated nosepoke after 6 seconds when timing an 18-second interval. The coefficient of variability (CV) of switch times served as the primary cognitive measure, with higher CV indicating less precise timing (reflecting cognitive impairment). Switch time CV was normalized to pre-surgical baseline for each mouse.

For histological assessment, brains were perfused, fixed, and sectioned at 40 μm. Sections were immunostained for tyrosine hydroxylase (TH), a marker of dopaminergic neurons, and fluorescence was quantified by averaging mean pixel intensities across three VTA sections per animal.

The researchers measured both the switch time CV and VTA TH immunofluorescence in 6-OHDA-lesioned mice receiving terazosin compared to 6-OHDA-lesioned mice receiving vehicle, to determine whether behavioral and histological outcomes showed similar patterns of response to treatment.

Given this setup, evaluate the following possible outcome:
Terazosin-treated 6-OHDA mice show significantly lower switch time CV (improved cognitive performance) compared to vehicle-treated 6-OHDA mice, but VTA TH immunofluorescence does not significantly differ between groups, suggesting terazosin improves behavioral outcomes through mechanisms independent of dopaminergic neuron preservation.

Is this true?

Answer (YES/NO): YES